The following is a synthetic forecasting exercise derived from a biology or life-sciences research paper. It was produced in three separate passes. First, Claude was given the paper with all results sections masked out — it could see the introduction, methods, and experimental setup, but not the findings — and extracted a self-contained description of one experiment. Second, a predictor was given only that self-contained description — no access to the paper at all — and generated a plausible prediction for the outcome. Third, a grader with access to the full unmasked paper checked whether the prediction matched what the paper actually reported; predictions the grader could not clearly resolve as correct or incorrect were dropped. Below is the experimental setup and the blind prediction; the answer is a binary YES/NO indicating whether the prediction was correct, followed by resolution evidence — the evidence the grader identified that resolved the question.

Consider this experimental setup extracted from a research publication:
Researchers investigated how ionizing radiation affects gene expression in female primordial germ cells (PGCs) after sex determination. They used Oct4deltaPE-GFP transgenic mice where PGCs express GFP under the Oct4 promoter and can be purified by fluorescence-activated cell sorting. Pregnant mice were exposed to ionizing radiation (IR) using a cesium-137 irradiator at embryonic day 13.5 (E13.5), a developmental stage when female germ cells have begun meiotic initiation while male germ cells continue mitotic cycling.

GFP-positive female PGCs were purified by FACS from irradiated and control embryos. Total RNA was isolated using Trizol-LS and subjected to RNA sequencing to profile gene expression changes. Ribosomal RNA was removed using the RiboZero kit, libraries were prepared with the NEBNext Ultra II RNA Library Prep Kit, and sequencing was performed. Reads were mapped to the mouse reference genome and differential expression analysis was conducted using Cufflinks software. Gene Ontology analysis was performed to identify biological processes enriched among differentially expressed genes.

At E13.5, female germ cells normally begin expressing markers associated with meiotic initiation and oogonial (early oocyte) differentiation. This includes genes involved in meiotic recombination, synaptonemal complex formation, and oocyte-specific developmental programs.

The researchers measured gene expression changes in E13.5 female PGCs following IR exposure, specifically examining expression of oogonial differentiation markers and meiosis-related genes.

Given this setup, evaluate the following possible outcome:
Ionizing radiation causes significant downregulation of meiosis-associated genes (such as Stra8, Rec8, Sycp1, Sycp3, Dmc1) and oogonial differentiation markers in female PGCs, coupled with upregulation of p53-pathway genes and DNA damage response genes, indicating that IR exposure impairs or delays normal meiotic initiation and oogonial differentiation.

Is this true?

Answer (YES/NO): NO